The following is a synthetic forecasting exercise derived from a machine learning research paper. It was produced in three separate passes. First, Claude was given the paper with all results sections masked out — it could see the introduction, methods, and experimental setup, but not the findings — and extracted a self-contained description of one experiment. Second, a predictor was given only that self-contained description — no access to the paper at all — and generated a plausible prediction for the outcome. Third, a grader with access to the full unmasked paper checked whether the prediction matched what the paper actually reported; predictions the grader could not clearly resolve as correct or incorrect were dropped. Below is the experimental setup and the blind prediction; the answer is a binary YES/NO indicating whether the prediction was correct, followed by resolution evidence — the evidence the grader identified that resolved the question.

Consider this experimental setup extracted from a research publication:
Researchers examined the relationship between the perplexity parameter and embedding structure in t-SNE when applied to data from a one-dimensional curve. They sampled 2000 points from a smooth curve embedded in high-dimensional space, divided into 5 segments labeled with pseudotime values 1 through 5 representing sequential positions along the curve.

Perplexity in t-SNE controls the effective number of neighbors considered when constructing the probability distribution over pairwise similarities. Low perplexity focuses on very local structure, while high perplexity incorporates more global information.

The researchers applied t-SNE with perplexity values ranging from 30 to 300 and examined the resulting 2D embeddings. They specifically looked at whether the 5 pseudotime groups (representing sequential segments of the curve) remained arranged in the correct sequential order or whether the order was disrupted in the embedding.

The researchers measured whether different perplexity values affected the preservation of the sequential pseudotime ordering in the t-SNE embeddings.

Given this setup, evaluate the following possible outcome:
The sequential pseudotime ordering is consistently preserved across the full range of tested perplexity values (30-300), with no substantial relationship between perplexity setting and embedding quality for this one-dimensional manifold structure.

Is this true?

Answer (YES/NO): NO